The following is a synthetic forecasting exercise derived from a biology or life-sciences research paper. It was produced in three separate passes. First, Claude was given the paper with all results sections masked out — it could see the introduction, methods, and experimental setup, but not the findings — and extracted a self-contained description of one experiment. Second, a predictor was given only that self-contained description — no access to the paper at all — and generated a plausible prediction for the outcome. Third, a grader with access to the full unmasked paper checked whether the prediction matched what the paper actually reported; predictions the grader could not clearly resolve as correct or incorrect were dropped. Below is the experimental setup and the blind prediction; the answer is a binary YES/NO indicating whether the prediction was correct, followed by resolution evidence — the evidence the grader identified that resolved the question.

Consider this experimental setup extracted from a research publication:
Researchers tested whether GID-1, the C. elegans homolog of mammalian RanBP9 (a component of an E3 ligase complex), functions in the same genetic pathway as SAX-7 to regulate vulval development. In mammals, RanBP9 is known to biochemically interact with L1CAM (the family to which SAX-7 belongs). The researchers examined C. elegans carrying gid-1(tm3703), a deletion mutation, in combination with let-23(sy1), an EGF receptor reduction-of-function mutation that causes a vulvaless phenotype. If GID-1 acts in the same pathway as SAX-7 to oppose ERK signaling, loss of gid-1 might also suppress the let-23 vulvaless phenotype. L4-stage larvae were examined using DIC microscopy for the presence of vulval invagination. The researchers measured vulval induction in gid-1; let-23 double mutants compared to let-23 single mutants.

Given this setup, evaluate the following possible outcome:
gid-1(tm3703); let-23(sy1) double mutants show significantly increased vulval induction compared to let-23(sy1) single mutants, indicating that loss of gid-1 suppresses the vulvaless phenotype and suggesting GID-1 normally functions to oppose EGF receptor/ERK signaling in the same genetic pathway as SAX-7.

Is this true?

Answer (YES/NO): YES